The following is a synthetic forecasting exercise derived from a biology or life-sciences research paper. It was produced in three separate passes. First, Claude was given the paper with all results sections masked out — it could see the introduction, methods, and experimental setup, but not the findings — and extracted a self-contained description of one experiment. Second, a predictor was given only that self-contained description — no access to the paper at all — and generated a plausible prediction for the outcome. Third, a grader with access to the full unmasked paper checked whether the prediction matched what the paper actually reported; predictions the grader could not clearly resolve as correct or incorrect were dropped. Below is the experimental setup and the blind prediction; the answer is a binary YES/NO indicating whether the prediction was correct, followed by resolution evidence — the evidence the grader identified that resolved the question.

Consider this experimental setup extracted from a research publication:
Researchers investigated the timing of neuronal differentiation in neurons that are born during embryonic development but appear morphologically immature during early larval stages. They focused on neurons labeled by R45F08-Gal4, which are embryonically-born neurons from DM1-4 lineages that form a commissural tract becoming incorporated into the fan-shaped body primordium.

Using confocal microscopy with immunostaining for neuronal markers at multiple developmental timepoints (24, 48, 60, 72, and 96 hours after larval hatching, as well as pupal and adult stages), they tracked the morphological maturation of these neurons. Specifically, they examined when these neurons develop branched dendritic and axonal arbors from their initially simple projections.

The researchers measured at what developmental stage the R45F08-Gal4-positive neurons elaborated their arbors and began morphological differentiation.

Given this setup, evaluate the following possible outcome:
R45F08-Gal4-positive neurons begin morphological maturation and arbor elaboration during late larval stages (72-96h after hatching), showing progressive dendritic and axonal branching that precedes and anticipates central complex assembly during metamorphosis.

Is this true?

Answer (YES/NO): NO